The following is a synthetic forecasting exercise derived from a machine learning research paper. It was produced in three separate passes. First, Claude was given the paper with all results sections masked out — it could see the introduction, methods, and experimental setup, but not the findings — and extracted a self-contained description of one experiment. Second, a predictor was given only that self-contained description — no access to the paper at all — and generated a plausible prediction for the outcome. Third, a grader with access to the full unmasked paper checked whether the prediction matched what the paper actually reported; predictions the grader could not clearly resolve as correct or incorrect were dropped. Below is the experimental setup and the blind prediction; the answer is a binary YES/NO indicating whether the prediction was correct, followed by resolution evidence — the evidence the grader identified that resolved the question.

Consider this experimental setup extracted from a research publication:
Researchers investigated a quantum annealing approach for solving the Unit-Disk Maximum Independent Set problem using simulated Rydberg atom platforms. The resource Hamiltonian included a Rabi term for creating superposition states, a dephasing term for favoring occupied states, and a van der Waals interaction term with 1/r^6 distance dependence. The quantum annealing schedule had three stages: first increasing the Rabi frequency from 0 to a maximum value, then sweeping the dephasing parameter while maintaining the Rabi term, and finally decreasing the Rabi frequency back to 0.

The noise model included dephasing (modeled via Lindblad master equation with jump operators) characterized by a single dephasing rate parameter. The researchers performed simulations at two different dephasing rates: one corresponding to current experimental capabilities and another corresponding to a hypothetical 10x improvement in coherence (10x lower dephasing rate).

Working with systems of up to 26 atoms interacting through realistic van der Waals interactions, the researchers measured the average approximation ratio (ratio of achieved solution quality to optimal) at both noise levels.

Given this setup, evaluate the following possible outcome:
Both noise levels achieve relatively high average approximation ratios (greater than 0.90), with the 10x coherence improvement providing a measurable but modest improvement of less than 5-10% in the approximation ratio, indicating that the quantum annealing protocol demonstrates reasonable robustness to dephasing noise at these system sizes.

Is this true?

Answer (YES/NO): NO